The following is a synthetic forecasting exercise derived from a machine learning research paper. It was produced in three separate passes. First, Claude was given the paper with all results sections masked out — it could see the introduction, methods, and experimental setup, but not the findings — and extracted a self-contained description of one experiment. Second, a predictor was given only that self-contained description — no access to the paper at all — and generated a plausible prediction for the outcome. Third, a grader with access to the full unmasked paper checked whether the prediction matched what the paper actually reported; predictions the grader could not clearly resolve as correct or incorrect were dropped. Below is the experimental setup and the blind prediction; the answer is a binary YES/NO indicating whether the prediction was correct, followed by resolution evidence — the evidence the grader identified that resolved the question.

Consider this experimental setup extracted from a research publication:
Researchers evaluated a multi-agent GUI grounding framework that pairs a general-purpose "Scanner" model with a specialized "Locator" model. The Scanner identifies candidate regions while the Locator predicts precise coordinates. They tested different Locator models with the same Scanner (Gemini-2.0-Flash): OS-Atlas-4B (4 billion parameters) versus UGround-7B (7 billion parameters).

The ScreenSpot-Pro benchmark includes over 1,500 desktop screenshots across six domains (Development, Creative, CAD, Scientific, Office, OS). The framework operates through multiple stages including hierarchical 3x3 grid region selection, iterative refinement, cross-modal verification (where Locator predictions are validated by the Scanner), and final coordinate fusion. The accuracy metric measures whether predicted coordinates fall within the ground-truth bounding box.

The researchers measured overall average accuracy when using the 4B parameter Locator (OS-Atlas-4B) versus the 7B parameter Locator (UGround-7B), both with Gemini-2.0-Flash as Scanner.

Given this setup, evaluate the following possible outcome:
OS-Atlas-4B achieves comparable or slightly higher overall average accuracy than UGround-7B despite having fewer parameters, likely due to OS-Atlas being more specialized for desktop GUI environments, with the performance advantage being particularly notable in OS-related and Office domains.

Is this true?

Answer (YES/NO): NO